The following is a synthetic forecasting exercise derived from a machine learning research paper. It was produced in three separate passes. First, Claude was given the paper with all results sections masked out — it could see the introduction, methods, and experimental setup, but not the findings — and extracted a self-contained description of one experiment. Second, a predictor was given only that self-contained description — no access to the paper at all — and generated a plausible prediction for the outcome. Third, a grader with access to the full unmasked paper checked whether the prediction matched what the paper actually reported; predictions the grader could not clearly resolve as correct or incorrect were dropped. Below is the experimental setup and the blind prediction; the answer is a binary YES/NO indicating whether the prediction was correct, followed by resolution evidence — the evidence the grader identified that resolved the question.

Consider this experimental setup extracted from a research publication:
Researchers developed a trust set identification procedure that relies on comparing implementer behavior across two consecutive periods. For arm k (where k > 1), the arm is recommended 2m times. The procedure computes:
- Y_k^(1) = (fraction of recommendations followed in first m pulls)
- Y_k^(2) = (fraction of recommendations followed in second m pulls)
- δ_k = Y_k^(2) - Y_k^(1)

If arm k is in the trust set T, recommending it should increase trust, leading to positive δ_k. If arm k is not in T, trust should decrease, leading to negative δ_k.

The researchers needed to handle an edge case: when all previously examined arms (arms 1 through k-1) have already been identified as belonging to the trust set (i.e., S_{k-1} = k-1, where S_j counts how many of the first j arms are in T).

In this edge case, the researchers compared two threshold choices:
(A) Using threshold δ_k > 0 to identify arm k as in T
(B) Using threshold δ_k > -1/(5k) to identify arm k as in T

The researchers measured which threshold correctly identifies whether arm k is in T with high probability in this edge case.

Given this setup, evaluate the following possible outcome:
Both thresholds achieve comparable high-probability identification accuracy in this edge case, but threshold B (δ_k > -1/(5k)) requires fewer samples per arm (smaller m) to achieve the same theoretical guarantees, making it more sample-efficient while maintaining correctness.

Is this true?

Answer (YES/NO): NO